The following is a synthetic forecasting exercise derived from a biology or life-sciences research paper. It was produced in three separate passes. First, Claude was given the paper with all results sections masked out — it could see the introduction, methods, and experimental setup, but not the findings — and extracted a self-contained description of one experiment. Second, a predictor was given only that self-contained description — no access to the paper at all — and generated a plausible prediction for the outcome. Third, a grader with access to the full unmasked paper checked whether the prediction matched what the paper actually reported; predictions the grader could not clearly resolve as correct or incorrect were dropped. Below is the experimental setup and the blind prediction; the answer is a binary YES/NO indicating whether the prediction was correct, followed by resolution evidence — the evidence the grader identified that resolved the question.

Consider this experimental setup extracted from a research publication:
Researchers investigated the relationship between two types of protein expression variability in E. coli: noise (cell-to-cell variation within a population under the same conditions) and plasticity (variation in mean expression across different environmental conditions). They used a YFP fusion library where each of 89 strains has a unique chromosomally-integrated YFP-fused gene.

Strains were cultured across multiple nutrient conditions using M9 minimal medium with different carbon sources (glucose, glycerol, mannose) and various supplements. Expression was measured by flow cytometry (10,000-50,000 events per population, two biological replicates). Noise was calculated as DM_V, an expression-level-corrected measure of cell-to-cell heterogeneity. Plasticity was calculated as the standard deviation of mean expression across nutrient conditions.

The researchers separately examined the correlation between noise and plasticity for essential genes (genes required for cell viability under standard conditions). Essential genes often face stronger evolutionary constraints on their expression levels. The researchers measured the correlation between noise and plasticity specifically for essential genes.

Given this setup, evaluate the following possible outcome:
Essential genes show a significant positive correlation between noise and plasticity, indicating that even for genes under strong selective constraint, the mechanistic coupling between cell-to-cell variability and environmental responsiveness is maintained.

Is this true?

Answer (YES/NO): NO